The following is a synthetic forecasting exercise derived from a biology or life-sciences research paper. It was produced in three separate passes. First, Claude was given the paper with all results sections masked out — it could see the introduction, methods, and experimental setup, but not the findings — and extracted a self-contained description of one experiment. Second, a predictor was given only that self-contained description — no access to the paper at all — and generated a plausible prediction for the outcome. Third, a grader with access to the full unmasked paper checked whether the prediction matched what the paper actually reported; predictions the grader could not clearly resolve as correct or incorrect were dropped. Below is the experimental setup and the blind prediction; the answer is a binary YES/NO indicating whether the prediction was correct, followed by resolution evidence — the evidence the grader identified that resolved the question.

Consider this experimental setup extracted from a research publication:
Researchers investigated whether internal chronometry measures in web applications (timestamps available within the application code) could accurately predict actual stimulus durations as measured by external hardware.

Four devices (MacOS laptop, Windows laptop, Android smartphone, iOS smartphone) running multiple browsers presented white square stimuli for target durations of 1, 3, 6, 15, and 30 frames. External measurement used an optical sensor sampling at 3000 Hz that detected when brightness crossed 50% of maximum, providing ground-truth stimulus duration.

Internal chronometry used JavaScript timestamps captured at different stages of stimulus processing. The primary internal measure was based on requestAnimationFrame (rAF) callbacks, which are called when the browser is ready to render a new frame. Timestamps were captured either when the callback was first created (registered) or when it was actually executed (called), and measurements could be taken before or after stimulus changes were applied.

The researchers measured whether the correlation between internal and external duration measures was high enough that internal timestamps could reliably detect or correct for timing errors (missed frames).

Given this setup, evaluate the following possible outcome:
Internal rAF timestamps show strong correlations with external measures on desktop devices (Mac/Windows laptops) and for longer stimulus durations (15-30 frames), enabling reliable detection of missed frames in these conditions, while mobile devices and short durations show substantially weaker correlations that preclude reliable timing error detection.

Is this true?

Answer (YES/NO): NO